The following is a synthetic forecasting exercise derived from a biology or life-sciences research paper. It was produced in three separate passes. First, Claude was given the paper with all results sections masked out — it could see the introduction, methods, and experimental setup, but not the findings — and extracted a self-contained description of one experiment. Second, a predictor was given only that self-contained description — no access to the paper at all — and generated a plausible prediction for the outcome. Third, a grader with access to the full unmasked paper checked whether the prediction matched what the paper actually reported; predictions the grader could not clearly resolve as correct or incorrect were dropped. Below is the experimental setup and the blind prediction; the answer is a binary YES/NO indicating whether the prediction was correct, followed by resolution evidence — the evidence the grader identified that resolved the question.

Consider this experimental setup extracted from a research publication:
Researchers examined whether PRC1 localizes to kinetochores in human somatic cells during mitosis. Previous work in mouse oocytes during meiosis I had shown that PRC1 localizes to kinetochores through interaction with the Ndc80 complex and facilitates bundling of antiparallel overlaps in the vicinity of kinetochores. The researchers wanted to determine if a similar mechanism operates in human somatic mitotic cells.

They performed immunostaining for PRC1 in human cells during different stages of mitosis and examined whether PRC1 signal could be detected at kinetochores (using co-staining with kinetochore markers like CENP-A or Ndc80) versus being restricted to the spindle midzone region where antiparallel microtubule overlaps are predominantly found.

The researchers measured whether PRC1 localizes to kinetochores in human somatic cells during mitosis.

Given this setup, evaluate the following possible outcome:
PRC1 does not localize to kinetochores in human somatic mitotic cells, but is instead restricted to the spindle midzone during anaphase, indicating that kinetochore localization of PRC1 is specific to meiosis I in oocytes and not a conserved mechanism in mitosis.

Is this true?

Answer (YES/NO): NO